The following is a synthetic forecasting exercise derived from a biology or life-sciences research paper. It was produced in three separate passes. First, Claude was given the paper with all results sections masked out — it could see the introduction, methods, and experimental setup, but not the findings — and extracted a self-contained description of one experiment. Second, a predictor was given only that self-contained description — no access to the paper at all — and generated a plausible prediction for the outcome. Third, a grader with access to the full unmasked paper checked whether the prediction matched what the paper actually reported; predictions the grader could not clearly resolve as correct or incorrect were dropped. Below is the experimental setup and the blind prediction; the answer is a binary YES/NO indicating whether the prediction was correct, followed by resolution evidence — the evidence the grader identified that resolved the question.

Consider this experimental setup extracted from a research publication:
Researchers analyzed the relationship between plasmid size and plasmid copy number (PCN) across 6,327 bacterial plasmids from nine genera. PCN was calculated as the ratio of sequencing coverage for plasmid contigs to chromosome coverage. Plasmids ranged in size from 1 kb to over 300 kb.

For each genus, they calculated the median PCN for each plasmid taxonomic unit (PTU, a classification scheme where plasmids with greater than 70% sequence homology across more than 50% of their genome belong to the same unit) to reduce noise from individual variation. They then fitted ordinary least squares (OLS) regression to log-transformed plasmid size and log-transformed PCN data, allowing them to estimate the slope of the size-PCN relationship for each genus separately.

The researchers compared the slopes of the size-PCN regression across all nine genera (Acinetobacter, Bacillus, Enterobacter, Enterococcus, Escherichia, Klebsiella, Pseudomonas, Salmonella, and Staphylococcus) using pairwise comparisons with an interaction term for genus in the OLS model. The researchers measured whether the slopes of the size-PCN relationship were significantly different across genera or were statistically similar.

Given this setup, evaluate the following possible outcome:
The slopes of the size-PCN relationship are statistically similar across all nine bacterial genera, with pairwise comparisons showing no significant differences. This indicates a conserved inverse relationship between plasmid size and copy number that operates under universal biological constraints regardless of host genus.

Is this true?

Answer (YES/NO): YES